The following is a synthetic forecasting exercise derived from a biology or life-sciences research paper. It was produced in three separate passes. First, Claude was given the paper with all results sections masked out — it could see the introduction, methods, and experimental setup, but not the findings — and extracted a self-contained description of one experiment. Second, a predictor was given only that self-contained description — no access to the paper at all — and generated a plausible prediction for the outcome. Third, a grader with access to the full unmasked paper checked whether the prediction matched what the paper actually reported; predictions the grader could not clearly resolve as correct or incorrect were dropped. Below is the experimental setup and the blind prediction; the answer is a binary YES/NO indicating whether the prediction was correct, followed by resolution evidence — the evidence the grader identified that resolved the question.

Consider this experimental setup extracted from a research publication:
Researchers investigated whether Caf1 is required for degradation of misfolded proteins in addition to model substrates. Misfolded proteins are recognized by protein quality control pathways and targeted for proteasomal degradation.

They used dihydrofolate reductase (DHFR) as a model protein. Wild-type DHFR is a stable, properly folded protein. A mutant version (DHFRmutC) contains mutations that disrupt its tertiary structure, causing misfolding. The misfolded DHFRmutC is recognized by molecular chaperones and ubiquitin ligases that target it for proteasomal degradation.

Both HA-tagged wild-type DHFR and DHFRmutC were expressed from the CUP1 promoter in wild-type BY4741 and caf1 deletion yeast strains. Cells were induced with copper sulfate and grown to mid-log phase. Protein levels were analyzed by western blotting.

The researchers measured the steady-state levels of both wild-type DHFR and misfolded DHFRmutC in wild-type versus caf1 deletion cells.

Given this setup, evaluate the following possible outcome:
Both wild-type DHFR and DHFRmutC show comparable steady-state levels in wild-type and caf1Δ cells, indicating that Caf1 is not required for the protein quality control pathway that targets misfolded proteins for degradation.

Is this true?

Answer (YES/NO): YES